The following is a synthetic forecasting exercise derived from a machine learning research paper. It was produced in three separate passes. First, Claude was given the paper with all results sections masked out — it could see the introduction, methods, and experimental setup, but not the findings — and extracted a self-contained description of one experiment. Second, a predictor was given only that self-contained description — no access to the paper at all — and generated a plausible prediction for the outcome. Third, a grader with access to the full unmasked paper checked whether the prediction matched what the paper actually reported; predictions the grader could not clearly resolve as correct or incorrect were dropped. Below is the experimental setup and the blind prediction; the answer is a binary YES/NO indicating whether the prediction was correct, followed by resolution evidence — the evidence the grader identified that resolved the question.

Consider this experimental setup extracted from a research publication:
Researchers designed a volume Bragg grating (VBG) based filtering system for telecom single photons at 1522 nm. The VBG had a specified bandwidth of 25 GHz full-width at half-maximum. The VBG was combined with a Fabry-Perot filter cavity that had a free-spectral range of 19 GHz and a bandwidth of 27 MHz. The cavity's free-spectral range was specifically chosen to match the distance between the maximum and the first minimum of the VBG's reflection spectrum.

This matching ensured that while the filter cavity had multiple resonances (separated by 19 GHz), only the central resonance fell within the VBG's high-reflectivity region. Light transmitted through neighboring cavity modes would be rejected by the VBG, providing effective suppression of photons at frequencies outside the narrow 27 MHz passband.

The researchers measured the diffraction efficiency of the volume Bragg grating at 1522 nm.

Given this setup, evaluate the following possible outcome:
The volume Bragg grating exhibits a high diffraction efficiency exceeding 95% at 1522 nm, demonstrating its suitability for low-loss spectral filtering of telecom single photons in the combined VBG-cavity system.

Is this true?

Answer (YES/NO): YES